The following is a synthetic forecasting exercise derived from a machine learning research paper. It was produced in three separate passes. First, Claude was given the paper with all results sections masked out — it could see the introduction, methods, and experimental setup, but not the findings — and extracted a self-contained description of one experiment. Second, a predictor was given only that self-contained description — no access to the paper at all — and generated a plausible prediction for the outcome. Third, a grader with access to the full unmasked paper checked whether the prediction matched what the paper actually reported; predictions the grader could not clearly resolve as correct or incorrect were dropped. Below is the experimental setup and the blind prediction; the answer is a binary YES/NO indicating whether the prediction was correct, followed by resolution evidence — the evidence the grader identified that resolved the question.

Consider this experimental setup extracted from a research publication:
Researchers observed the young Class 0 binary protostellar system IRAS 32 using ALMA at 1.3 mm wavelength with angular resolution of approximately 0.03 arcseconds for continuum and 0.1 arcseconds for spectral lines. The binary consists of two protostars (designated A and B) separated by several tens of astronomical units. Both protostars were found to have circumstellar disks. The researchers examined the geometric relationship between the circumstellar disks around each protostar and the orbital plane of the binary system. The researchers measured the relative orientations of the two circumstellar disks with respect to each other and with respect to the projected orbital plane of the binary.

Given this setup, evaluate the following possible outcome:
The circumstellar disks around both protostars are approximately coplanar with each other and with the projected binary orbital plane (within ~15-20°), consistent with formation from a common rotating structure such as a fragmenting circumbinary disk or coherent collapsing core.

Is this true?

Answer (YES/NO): YES